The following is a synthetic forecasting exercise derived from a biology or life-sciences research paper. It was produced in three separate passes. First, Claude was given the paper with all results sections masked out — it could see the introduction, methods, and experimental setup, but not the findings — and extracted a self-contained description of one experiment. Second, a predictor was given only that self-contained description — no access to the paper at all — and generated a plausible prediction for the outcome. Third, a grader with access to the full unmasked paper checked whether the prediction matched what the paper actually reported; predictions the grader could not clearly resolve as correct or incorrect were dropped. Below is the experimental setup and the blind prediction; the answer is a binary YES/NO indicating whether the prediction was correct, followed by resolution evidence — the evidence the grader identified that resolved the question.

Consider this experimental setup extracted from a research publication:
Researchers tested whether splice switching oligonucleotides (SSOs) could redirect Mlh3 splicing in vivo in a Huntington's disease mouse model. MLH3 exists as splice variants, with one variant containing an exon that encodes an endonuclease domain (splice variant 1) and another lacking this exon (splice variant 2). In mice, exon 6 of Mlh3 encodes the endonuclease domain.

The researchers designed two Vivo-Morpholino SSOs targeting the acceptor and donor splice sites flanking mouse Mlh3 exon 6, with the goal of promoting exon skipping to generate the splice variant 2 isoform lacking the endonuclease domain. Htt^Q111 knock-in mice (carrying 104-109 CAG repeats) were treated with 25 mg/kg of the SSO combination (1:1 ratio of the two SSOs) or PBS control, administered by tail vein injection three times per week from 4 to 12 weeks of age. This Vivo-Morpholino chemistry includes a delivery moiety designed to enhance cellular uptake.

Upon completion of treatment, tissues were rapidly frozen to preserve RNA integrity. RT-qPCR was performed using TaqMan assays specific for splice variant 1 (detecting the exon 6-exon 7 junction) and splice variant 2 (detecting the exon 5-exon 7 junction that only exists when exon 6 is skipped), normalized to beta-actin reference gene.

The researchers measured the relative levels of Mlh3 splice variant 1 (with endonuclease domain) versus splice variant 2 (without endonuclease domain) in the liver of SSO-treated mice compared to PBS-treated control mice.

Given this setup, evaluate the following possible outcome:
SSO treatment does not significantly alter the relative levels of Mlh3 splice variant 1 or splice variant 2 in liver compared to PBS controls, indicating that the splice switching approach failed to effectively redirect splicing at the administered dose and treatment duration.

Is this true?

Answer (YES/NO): NO